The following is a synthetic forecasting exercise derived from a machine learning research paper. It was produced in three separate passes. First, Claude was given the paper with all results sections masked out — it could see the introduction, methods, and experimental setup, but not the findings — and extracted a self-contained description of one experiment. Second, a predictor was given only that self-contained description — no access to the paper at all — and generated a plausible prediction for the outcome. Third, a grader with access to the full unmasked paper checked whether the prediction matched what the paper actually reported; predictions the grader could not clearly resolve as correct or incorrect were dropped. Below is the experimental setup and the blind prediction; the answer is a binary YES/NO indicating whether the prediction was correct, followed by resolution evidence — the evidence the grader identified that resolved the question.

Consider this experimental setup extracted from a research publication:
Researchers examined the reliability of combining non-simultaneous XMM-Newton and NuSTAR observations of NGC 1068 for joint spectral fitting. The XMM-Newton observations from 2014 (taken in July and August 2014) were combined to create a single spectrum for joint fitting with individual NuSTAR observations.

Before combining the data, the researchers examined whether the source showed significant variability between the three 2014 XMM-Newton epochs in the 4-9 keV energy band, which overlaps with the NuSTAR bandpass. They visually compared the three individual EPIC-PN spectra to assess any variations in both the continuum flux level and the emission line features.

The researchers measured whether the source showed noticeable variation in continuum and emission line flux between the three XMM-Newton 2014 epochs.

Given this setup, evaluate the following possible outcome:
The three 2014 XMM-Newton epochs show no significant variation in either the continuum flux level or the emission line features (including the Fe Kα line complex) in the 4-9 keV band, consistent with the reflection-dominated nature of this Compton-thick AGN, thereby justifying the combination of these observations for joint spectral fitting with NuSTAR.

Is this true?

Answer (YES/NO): YES